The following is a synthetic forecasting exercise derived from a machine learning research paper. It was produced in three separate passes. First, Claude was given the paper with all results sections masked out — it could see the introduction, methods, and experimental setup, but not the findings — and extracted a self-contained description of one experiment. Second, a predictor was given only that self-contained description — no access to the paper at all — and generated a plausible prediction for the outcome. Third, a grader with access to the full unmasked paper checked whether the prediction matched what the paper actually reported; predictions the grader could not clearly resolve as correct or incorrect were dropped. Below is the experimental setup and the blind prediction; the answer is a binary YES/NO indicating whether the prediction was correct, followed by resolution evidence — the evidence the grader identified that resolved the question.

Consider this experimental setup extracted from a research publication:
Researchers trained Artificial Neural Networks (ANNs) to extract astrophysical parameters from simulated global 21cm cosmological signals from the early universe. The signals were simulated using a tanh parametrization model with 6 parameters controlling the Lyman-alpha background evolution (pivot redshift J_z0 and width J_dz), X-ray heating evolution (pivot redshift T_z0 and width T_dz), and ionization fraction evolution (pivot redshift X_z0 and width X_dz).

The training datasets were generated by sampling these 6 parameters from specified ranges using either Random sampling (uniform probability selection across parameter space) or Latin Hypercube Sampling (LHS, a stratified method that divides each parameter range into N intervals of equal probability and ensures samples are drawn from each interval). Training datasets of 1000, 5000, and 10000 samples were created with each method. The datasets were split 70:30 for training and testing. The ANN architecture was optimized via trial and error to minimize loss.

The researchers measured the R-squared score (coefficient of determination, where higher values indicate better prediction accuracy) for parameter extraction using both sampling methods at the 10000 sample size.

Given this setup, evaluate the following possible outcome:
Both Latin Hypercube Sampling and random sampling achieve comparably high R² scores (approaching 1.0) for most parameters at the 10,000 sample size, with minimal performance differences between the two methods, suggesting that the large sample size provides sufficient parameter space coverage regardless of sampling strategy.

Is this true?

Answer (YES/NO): YES